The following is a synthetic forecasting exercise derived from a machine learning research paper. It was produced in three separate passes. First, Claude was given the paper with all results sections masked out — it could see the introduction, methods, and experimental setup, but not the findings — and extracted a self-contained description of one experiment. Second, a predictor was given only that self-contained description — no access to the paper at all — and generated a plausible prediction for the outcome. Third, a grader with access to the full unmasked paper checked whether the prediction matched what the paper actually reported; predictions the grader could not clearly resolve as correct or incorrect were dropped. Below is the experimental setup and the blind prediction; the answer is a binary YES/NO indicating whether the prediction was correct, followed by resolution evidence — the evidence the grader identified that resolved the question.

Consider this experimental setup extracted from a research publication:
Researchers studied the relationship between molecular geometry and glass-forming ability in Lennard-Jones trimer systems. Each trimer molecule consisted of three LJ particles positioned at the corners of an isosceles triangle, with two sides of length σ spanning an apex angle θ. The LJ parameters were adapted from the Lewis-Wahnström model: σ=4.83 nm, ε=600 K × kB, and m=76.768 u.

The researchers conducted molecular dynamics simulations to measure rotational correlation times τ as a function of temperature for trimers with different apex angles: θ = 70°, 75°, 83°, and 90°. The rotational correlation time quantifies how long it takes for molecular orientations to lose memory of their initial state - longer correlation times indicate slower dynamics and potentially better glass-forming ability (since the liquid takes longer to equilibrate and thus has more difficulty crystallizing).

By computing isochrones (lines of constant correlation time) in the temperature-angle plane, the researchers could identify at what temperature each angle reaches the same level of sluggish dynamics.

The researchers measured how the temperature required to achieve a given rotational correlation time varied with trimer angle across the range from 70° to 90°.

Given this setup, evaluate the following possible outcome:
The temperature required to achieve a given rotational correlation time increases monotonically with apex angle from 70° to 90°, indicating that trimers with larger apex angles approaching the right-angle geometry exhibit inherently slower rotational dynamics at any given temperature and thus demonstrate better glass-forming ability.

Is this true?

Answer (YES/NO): YES